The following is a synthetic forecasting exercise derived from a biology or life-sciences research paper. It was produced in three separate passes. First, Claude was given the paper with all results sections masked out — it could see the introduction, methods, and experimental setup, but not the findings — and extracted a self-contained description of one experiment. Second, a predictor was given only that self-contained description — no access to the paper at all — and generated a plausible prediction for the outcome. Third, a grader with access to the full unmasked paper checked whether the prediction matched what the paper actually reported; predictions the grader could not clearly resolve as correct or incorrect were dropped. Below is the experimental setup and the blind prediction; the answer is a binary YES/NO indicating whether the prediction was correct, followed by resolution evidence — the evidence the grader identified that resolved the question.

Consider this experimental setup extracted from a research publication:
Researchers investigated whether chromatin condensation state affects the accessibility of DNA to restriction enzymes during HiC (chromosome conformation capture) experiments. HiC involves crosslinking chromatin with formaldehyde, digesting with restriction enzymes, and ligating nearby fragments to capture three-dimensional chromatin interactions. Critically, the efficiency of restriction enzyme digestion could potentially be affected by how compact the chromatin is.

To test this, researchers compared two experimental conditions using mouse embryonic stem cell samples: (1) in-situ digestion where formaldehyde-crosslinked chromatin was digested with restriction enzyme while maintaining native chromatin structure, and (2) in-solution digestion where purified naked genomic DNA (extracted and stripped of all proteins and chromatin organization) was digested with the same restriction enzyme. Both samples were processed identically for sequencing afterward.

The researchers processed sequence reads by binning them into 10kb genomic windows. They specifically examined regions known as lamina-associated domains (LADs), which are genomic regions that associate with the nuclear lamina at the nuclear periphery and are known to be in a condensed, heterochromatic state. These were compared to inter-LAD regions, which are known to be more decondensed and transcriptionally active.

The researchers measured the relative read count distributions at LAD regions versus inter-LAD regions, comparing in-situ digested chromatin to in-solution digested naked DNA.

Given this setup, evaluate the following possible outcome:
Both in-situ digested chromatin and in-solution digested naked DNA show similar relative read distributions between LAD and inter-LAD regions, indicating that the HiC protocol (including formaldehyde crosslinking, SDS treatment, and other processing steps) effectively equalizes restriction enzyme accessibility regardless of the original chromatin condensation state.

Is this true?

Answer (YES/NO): NO